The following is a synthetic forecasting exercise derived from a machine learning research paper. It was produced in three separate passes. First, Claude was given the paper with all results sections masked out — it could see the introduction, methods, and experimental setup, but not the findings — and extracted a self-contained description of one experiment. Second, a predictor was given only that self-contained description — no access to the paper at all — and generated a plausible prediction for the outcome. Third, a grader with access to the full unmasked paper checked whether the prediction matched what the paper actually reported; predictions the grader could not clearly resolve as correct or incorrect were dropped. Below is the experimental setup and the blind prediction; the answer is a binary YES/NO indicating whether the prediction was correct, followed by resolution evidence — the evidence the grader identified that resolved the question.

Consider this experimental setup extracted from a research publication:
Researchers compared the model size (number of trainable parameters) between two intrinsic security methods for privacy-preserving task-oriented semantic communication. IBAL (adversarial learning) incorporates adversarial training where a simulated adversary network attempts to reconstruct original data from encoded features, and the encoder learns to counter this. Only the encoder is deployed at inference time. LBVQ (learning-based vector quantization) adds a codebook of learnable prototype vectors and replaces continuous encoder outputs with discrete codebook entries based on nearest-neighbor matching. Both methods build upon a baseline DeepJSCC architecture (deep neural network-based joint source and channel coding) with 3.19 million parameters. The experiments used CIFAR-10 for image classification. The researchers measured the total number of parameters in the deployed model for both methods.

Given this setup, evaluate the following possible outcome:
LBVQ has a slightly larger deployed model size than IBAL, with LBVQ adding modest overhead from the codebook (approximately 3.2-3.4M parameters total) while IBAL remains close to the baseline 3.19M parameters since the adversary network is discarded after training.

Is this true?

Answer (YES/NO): NO